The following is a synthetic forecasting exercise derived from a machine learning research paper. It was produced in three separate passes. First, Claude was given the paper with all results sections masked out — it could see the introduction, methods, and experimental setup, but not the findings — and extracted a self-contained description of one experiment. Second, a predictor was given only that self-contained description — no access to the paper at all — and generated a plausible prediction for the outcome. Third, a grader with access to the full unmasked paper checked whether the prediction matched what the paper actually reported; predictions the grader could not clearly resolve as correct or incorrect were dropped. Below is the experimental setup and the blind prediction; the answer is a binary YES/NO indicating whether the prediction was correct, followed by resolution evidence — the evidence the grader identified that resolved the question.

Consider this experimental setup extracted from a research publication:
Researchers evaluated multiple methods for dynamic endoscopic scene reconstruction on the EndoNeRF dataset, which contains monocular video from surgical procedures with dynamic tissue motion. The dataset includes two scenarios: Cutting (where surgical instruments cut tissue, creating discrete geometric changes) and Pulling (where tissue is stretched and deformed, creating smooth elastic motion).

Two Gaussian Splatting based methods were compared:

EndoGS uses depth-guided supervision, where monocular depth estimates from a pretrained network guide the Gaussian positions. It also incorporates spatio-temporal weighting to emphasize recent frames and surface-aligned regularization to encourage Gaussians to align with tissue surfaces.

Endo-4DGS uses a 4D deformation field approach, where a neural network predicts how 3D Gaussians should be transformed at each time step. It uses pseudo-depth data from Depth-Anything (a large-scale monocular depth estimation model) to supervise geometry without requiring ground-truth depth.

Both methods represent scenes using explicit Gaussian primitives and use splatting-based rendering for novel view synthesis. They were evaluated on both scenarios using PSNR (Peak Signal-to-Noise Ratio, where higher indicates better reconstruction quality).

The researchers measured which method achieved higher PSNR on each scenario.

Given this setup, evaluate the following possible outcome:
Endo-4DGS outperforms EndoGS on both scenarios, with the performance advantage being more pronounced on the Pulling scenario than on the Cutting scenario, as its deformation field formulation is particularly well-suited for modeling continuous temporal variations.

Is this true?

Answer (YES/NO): NO